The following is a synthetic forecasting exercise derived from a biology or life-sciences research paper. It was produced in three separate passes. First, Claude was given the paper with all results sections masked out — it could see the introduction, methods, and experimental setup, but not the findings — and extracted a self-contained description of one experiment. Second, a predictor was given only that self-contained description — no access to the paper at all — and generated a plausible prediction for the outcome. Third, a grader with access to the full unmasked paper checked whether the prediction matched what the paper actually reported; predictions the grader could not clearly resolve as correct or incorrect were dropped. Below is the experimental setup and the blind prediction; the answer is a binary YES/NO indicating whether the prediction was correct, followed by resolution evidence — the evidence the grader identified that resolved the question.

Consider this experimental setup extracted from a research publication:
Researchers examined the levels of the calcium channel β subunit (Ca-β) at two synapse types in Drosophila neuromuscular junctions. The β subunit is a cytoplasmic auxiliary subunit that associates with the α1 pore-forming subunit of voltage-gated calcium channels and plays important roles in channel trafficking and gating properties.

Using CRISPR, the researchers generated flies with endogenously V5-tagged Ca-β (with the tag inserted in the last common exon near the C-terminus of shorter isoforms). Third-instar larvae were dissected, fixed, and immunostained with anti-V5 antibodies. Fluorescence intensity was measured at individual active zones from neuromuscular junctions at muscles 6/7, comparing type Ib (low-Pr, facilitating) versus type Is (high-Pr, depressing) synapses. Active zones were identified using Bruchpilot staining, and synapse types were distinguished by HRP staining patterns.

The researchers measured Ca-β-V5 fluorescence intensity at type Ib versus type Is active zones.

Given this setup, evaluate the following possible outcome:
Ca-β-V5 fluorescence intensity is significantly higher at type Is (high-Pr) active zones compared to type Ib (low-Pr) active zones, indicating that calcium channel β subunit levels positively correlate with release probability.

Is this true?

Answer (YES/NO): NO